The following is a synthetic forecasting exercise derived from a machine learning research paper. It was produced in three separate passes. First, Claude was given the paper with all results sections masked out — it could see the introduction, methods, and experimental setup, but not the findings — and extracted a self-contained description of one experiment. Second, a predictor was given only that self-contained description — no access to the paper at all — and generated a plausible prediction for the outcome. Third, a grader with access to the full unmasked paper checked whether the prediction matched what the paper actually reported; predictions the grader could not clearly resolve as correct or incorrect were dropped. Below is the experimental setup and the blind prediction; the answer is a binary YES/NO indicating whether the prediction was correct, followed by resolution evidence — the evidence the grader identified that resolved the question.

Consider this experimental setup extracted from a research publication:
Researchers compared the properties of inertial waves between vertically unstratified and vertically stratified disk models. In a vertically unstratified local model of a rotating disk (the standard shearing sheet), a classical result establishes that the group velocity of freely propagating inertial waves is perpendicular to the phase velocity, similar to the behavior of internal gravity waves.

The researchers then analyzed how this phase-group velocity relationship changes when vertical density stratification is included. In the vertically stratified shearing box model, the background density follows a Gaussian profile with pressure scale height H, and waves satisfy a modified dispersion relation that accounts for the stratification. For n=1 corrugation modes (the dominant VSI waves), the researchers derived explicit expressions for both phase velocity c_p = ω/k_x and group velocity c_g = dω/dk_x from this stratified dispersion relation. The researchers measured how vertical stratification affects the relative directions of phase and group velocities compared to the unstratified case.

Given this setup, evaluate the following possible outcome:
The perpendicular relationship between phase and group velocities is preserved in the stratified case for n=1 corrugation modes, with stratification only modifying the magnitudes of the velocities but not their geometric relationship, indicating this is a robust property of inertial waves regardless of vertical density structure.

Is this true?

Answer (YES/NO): NO